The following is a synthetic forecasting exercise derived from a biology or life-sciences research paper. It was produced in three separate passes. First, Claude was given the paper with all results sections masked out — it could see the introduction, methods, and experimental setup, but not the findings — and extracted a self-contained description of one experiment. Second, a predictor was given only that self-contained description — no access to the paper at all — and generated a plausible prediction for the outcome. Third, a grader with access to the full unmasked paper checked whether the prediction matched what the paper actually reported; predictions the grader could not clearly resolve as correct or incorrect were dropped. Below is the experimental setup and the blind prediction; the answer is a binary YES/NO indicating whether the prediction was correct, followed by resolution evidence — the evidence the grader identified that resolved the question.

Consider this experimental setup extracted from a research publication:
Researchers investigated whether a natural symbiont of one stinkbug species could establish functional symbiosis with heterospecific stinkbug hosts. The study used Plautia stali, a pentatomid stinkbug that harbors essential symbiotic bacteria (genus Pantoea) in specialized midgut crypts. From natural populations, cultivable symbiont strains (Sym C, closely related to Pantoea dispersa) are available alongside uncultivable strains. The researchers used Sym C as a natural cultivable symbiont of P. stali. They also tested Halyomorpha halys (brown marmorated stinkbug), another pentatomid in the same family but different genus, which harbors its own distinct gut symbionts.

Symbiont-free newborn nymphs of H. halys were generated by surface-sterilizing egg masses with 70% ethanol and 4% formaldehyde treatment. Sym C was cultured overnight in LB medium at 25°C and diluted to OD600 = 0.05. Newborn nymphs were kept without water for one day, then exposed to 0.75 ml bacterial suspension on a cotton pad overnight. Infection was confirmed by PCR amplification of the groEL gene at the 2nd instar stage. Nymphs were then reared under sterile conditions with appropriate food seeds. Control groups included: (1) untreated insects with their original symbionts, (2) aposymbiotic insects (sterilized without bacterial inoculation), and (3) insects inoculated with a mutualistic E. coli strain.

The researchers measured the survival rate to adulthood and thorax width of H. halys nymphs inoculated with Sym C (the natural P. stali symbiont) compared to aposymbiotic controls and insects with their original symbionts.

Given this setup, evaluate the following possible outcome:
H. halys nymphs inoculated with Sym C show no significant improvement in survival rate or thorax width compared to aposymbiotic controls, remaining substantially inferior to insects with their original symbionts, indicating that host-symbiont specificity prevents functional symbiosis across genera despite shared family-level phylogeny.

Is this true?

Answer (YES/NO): YES